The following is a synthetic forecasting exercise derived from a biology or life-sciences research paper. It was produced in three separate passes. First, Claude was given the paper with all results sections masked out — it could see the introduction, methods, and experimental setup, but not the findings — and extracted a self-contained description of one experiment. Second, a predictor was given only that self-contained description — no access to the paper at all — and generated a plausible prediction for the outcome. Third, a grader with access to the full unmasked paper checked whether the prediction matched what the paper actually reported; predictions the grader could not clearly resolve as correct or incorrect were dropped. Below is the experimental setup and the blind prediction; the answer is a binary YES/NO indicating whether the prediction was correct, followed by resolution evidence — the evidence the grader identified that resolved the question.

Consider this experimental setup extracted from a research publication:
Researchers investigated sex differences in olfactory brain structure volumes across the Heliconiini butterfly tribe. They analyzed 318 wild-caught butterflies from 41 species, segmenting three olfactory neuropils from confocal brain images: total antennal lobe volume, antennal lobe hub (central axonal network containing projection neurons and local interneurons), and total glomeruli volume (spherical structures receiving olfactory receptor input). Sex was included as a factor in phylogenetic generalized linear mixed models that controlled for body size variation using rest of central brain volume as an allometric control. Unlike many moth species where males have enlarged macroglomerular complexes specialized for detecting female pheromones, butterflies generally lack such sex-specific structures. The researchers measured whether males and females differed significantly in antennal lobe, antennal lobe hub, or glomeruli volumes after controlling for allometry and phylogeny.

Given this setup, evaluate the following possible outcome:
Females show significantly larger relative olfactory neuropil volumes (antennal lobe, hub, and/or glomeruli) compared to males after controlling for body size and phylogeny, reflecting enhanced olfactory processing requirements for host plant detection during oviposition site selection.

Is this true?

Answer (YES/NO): NO